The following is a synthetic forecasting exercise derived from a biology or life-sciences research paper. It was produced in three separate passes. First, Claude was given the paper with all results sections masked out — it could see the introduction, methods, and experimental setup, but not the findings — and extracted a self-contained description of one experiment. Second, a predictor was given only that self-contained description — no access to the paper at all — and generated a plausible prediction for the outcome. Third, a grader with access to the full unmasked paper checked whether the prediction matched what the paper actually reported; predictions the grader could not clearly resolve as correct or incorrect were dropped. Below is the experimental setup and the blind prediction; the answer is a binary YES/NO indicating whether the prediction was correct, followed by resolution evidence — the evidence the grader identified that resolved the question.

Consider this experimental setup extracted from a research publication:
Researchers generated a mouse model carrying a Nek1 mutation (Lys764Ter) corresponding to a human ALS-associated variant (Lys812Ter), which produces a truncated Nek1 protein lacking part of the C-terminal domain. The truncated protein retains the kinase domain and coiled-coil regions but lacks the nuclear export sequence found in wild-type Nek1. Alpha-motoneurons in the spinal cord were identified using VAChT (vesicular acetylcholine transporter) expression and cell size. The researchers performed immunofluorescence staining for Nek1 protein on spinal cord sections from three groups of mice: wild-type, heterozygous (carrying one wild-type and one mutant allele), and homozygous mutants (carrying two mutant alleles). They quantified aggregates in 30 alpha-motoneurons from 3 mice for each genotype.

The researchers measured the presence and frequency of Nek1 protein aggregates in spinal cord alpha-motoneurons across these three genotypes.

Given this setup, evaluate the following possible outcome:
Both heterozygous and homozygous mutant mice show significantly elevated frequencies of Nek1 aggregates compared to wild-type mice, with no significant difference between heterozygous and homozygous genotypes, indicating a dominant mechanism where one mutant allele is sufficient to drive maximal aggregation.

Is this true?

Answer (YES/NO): NO